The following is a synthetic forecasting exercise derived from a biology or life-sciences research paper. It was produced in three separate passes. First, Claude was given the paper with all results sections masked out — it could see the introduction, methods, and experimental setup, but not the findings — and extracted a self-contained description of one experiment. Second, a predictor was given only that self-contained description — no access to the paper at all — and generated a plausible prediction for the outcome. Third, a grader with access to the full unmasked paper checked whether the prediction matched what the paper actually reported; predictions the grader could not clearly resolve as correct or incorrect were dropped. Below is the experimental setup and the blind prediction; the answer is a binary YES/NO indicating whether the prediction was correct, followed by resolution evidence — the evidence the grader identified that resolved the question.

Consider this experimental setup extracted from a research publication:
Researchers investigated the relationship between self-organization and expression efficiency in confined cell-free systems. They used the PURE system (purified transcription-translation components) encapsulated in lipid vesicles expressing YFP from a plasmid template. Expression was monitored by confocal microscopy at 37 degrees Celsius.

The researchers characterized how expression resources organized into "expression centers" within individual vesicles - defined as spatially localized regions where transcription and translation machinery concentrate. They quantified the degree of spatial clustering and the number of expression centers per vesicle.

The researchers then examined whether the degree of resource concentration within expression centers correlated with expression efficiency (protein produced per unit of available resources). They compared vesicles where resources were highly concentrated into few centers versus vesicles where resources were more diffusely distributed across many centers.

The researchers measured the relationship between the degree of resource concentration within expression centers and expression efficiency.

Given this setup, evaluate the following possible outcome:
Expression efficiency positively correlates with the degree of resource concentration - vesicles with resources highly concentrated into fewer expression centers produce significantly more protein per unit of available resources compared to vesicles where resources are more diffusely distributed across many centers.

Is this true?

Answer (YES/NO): NO